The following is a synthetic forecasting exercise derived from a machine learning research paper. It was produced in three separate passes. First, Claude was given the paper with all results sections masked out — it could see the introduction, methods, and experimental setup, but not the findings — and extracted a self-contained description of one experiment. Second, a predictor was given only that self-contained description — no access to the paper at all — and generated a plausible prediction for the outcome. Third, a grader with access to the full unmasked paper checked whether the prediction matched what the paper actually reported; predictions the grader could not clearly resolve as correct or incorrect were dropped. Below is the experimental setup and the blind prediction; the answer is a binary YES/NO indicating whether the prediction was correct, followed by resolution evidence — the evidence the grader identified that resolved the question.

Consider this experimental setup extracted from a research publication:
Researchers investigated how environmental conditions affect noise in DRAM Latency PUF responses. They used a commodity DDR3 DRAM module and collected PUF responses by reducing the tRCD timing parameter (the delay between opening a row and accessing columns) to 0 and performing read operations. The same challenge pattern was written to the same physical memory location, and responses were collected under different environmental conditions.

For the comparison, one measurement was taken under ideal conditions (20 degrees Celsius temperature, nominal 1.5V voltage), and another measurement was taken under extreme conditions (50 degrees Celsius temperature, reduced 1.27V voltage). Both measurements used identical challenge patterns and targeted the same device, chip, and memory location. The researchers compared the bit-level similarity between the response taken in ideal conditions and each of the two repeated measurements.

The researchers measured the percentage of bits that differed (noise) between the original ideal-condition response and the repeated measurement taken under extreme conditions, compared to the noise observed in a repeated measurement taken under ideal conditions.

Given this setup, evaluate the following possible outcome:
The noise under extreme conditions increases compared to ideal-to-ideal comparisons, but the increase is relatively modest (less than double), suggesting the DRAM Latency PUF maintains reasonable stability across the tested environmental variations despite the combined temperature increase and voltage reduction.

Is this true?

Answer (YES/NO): NO